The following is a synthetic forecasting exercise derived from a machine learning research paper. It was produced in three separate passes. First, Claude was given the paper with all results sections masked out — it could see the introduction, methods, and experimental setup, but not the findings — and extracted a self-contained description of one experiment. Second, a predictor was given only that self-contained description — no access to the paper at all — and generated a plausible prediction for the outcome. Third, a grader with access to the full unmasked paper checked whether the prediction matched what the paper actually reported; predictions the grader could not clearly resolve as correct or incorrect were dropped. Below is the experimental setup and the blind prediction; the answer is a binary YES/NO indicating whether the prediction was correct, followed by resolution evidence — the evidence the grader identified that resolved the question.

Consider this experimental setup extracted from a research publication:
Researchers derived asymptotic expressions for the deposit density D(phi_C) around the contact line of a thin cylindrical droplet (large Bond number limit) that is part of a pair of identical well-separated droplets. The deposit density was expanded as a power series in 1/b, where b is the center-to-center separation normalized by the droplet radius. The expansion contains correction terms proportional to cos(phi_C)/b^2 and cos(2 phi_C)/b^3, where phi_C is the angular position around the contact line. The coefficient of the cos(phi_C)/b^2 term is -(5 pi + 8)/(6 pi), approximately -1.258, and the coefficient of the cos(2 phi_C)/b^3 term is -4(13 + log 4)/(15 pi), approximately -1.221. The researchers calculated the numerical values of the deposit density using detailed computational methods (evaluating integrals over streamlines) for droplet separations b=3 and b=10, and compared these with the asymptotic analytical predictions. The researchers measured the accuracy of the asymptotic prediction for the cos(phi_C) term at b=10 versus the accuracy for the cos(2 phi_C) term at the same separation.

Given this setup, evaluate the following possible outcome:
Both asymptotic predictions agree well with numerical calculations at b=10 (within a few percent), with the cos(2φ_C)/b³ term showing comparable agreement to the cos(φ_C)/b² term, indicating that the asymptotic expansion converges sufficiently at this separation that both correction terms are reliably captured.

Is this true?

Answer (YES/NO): NO